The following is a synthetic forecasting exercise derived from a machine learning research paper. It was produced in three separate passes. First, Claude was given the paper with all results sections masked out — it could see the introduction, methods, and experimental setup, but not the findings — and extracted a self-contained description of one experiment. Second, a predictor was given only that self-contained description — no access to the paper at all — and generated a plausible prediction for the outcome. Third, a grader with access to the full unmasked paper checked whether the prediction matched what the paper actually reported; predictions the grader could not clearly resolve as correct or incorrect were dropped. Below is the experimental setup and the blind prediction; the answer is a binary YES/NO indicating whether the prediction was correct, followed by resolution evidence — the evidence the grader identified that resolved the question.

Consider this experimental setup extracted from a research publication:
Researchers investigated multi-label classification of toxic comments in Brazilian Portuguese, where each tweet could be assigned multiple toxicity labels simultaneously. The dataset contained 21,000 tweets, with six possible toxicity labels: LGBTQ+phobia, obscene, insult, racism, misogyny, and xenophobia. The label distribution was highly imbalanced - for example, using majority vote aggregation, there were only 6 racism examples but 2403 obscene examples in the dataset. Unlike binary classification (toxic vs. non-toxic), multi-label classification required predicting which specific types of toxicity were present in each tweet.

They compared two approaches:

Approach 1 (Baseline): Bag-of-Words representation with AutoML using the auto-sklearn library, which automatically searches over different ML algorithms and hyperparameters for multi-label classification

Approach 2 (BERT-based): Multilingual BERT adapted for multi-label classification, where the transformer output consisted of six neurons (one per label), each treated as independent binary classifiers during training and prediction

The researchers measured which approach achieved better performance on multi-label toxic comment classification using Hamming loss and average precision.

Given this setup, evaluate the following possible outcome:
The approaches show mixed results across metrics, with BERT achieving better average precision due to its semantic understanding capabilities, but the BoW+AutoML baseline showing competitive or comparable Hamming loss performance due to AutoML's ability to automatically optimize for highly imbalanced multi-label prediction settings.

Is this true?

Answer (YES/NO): NO